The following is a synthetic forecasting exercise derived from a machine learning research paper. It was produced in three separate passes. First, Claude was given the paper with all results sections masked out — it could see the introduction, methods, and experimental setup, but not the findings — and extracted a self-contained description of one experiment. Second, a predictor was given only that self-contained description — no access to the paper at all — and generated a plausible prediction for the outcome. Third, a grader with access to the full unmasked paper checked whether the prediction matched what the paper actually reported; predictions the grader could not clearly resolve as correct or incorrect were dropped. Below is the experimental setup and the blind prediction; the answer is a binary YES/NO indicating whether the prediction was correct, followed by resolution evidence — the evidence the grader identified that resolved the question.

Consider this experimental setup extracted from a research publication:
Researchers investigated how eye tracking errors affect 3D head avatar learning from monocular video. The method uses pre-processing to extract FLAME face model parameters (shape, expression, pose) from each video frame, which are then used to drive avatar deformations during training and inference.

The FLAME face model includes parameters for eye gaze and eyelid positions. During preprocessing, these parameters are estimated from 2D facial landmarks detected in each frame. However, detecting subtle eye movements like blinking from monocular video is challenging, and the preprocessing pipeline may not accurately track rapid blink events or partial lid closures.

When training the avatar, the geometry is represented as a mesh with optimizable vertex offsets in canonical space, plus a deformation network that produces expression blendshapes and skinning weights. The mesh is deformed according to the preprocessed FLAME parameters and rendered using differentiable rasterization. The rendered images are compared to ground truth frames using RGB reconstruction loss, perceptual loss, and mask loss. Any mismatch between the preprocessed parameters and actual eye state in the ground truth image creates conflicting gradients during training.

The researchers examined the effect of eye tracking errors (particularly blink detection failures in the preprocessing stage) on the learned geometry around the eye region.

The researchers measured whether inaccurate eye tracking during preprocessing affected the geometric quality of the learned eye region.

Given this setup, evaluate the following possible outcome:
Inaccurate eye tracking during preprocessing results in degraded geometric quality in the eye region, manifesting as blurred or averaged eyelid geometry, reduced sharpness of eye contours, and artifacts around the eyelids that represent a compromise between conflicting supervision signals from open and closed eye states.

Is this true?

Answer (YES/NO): NO